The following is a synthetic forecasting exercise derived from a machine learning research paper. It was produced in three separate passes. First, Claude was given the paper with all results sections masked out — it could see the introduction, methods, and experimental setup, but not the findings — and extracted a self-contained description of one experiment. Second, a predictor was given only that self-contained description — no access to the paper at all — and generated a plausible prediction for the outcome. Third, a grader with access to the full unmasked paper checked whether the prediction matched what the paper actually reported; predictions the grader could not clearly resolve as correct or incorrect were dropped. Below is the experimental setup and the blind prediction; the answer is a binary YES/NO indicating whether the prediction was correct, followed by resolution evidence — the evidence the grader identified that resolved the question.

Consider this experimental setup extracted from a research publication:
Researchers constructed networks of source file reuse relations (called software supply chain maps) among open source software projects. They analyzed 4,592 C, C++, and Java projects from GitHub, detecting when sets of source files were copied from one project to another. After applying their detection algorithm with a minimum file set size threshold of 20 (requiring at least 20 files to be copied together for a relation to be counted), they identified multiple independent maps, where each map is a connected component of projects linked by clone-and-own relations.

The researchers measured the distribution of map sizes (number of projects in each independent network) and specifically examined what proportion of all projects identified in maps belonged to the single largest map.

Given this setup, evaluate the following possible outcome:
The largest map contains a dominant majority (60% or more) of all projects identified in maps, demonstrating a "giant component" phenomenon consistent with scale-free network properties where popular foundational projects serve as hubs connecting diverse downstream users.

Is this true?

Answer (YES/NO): YES